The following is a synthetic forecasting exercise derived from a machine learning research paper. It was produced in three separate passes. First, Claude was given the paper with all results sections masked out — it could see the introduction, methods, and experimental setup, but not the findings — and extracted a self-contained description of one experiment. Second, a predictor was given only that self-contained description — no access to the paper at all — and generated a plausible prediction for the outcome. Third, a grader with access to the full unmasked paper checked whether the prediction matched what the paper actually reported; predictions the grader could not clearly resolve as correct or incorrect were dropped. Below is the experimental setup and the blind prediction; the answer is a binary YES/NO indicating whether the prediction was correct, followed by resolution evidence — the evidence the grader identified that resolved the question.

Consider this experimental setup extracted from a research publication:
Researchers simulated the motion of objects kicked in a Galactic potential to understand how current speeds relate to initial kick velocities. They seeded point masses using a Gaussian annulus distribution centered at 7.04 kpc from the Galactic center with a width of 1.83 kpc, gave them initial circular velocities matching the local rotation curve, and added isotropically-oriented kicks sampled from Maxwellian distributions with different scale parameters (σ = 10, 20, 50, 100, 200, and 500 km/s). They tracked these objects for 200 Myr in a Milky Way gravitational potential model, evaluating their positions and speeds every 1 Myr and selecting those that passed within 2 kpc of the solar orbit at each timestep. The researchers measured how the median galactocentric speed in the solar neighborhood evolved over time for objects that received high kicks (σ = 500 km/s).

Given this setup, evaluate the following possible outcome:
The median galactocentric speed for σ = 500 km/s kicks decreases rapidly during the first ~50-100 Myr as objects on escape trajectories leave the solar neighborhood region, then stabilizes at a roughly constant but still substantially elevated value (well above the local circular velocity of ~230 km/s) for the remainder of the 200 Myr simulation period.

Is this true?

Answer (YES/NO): NO